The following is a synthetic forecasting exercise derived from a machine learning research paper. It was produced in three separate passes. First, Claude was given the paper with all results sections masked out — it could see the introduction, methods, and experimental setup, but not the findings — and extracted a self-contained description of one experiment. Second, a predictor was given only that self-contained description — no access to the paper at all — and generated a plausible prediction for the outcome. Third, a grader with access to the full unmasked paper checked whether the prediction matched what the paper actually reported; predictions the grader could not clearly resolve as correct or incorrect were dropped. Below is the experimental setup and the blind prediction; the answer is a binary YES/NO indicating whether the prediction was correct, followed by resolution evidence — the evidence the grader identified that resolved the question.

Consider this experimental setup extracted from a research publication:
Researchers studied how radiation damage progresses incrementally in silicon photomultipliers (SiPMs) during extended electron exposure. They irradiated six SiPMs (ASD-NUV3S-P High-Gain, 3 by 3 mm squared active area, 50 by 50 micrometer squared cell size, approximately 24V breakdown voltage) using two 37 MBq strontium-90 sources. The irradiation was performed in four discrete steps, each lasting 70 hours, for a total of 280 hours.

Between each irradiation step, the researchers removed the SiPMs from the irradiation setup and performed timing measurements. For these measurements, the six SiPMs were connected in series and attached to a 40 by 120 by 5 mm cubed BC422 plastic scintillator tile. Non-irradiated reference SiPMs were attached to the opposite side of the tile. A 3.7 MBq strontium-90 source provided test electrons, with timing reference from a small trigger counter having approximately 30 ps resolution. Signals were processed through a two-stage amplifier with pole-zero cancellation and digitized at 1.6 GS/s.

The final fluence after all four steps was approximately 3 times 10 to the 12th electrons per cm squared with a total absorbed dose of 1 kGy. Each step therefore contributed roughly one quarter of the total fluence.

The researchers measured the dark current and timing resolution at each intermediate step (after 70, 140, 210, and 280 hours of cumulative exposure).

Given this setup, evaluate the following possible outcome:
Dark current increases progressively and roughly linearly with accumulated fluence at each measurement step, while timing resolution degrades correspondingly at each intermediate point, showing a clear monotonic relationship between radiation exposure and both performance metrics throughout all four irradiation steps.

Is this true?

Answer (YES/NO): YES